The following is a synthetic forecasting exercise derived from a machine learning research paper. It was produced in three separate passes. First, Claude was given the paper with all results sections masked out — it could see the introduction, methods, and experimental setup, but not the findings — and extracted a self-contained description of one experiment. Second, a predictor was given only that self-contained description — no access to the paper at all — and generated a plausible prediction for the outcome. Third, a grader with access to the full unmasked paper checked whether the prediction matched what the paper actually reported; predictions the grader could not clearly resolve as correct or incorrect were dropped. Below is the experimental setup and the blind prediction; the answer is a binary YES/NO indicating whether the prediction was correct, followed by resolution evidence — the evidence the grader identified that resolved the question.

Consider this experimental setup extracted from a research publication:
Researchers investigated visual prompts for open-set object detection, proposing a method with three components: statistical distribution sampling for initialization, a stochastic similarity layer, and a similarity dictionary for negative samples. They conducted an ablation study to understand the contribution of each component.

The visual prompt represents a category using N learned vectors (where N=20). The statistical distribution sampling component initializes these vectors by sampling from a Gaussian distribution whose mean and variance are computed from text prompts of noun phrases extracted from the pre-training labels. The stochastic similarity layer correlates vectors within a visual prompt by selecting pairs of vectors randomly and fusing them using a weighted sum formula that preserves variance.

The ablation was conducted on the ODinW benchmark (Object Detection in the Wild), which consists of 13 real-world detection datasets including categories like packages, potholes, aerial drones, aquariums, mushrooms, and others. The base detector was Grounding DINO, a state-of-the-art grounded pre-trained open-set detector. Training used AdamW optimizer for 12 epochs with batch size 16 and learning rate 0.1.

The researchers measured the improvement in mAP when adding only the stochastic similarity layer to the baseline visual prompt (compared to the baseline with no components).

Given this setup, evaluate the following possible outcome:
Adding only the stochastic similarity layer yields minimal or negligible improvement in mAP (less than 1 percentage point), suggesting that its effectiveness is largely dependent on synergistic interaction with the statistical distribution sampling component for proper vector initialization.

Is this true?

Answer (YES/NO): YES